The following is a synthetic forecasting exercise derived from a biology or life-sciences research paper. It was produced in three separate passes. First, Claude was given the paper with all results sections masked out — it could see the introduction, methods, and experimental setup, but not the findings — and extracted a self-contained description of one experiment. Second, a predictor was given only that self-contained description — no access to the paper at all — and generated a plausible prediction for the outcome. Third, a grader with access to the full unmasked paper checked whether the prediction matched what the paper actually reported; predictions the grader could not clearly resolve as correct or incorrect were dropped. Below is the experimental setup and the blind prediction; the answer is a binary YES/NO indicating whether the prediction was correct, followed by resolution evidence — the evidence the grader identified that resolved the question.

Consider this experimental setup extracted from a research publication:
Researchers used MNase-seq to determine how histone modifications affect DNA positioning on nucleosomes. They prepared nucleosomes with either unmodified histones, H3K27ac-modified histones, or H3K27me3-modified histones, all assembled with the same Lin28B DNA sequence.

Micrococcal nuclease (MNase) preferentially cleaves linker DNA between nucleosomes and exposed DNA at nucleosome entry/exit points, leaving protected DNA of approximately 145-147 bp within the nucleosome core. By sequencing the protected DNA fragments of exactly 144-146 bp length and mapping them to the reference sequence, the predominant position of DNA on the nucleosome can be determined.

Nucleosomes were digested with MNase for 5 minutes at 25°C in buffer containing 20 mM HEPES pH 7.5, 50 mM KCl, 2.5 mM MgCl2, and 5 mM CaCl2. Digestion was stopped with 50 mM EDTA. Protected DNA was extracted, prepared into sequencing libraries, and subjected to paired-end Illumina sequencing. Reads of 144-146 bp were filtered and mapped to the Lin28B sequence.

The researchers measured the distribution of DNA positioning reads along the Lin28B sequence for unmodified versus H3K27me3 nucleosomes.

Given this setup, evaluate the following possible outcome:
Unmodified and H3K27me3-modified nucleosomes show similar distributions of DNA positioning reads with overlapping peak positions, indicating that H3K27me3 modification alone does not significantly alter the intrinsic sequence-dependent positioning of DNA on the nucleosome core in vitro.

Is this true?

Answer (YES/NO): YES